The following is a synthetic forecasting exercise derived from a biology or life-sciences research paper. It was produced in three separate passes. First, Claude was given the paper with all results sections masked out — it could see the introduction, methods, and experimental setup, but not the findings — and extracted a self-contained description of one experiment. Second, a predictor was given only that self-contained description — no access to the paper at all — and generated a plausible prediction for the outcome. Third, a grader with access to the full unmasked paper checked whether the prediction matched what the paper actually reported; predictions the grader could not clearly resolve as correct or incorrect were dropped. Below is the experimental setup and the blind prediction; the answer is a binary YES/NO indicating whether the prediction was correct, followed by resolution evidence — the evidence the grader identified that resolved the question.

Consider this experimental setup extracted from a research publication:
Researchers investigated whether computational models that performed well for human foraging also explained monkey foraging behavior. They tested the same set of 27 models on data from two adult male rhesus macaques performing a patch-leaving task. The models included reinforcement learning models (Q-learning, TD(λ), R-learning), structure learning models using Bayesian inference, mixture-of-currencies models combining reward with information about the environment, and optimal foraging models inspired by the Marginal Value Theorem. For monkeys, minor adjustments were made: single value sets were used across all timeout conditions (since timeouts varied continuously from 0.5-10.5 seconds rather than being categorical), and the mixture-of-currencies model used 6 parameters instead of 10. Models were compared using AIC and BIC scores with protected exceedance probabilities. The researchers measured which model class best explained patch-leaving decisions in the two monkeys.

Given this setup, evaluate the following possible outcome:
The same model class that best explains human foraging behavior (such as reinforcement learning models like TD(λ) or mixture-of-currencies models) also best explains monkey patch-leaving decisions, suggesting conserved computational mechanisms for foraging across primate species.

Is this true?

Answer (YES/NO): YES